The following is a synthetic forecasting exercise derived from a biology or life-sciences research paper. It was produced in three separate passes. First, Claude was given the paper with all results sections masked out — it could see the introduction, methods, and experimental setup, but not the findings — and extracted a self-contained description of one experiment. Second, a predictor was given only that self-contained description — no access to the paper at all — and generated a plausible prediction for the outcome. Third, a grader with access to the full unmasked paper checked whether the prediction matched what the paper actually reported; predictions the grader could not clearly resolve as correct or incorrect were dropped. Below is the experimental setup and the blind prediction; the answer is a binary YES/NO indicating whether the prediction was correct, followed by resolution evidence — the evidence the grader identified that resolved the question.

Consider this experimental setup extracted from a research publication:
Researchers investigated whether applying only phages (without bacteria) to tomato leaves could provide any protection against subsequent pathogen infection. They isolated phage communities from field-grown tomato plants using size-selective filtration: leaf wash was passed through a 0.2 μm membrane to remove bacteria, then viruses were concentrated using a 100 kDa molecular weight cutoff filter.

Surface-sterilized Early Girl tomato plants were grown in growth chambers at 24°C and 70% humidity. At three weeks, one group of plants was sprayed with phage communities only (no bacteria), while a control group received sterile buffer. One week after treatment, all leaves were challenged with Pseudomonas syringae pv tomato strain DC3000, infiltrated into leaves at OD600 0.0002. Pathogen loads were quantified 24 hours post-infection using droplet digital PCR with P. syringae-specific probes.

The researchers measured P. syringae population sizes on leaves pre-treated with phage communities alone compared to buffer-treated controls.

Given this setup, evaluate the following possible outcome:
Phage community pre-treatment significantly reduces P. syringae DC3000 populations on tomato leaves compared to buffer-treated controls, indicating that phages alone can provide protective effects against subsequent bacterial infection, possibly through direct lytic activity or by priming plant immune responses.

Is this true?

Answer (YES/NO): NO